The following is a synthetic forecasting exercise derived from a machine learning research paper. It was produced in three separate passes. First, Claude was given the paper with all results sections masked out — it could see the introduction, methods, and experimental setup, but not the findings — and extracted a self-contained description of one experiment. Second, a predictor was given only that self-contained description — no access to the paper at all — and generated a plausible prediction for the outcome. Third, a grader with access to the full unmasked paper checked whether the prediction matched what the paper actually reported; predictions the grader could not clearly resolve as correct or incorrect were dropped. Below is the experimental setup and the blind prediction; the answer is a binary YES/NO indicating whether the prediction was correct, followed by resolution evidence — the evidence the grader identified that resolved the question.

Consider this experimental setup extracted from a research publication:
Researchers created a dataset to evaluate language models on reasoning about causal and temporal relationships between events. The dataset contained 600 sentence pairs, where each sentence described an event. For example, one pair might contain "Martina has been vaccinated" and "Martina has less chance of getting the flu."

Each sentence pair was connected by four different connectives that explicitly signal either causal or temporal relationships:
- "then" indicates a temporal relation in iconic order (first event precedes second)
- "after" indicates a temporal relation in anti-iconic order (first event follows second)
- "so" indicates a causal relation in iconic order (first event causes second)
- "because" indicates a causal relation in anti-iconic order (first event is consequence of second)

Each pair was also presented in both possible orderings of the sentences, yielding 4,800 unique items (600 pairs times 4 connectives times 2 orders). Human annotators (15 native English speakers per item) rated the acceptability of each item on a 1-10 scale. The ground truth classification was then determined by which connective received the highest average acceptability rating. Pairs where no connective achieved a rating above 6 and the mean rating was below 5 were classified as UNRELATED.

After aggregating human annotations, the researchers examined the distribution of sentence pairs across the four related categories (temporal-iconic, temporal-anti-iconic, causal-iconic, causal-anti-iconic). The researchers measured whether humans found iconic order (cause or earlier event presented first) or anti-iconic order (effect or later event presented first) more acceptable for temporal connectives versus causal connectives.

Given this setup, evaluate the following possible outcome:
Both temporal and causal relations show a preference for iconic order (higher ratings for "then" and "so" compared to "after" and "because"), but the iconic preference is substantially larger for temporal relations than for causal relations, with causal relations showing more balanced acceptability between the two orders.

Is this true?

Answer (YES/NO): NO